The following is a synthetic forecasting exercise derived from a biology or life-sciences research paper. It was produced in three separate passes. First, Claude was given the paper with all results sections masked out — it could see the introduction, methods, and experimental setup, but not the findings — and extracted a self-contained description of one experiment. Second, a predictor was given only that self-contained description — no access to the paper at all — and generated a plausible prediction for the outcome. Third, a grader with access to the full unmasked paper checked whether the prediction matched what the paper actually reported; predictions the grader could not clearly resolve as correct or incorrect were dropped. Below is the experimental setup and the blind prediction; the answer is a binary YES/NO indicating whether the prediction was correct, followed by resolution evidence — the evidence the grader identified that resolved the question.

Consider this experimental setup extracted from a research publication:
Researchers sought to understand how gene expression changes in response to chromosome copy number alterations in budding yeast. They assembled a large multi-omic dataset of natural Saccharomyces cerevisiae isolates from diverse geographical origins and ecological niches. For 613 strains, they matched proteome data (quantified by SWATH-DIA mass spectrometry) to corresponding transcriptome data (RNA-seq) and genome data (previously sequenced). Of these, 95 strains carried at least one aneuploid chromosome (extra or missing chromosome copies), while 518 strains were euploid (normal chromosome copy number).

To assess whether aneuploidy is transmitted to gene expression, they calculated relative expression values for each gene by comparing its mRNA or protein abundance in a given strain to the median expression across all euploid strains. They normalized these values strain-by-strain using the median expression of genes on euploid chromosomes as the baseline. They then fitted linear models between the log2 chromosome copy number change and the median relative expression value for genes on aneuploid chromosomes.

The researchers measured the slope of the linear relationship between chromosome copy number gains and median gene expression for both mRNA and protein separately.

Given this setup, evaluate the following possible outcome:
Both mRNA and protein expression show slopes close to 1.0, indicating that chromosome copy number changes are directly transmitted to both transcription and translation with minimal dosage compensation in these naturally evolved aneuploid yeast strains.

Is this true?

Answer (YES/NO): NO